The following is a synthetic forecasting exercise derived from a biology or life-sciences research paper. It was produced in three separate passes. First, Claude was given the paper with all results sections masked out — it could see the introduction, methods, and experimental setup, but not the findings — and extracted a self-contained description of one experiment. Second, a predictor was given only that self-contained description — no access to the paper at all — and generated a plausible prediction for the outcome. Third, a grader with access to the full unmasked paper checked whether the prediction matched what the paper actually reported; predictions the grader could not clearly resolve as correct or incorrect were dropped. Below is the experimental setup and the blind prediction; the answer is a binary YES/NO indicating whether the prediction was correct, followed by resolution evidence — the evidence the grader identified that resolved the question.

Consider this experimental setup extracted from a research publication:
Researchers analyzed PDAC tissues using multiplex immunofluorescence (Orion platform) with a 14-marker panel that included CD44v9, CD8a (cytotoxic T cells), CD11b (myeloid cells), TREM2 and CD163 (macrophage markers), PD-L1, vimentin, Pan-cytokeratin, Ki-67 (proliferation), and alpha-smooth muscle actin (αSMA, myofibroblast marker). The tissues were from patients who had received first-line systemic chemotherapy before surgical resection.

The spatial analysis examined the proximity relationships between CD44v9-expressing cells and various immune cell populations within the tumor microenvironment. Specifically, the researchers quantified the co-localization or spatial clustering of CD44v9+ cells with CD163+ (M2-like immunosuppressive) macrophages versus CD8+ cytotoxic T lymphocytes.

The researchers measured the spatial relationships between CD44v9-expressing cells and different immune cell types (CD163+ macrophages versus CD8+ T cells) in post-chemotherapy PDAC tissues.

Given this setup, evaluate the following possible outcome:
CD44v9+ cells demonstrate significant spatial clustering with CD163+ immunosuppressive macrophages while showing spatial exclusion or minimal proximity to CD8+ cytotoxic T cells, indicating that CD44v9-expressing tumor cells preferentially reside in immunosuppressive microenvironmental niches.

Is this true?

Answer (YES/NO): NO